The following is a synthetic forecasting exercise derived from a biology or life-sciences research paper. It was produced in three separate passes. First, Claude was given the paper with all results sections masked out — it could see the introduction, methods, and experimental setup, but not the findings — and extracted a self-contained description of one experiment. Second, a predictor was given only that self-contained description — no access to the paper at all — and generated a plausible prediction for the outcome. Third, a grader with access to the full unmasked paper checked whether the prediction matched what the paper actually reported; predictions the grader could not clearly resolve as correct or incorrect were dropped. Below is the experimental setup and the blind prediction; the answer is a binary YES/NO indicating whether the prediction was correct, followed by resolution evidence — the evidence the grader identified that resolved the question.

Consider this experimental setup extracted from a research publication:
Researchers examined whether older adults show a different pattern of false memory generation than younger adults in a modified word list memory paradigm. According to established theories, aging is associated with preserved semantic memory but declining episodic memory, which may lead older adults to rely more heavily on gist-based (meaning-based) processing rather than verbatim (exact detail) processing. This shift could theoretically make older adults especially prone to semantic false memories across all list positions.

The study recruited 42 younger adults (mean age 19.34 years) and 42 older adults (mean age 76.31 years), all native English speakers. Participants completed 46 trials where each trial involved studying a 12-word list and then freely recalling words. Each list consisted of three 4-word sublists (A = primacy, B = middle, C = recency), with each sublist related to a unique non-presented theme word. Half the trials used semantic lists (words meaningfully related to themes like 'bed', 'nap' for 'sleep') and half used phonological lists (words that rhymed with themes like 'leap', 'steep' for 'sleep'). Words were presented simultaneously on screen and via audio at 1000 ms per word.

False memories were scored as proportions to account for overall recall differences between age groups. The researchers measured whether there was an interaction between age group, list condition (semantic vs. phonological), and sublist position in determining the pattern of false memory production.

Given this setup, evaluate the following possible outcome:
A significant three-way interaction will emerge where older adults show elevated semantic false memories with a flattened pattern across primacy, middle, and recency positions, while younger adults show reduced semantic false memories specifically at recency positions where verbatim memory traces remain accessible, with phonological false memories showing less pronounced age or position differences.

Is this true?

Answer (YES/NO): NO